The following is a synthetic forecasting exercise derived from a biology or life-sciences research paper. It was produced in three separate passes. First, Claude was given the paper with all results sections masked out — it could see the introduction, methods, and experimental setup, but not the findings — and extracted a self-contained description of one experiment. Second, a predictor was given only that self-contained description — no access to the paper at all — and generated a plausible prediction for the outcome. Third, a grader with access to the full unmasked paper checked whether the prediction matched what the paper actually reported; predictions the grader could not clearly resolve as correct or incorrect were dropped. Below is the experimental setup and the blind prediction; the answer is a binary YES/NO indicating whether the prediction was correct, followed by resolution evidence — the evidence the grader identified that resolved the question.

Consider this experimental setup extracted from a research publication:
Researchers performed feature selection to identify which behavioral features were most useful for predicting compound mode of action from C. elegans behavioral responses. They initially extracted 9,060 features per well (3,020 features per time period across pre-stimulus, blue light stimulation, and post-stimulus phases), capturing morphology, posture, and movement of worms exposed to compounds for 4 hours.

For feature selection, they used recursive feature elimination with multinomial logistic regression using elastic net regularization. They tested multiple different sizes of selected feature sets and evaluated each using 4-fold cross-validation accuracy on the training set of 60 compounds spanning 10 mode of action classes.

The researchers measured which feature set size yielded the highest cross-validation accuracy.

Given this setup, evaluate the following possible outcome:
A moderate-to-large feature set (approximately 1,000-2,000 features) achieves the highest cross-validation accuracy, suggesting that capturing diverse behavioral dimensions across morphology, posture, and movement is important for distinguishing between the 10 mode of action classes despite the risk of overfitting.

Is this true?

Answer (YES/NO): YES